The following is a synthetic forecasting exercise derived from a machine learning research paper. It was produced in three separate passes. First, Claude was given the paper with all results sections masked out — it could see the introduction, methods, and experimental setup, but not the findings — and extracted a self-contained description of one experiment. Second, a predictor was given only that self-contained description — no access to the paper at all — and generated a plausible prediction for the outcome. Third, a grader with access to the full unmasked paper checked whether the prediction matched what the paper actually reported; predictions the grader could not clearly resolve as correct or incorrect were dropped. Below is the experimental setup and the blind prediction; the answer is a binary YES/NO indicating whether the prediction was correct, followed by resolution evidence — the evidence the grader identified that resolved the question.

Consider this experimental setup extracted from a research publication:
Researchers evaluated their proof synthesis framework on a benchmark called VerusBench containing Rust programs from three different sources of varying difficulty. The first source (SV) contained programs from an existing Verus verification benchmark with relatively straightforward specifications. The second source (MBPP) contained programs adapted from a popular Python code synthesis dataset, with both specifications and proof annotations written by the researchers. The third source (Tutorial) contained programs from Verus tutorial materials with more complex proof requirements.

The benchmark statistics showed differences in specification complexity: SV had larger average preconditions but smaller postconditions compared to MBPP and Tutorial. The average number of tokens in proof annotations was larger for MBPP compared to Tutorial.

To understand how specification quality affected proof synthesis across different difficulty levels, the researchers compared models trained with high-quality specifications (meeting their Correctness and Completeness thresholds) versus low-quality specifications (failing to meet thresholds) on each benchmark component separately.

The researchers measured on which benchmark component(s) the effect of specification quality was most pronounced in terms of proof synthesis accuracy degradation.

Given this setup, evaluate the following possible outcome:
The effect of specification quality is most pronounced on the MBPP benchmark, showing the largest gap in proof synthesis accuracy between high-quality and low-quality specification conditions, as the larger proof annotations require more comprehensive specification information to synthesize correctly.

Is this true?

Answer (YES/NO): NO